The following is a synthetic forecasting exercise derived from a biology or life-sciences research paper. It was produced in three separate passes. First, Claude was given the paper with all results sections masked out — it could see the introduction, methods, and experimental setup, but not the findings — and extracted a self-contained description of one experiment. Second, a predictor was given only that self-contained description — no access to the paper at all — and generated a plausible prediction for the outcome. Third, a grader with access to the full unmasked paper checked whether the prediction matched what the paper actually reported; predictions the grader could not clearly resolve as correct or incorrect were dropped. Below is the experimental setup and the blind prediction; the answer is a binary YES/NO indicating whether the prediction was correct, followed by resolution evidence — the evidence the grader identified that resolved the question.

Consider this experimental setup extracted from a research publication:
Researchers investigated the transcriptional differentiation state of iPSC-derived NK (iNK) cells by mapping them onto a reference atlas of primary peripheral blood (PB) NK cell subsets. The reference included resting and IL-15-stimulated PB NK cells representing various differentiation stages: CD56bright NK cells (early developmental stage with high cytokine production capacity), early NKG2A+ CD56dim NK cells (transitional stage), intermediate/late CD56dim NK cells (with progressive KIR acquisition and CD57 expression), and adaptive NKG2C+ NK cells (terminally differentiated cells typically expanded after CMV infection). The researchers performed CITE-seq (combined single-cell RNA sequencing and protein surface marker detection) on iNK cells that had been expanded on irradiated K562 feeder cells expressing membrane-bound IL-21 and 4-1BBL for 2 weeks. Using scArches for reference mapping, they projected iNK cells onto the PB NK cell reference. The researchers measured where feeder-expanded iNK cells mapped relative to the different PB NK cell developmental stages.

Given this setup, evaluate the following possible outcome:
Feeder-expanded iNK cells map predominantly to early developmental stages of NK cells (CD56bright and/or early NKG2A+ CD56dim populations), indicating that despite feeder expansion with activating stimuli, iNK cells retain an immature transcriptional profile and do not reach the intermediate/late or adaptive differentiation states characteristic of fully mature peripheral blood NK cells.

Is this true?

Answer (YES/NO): NO